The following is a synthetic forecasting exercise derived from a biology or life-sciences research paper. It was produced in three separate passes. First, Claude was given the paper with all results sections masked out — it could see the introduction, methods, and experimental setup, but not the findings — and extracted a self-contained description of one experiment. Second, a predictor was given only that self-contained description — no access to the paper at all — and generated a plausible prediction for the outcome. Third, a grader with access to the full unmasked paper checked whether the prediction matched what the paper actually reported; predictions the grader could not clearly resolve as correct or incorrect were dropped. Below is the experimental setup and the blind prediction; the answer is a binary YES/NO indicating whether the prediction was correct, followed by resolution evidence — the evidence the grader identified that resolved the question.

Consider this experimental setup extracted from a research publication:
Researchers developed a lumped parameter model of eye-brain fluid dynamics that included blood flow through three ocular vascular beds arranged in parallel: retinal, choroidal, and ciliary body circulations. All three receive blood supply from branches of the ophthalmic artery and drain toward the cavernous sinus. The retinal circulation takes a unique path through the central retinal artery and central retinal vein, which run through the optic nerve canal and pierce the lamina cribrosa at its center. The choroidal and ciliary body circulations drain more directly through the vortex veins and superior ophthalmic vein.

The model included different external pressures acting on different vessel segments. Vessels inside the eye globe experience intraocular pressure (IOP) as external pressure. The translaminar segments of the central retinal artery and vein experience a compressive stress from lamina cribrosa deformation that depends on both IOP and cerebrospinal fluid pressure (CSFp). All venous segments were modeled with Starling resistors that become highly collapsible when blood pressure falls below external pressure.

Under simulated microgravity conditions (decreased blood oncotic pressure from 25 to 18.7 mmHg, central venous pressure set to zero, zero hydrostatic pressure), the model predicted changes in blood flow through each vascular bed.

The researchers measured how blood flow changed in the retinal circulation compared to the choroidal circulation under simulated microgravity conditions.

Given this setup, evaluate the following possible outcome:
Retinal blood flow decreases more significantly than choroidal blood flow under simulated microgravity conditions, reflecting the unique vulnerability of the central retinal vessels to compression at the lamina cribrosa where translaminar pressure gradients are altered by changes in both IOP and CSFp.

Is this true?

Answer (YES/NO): NO